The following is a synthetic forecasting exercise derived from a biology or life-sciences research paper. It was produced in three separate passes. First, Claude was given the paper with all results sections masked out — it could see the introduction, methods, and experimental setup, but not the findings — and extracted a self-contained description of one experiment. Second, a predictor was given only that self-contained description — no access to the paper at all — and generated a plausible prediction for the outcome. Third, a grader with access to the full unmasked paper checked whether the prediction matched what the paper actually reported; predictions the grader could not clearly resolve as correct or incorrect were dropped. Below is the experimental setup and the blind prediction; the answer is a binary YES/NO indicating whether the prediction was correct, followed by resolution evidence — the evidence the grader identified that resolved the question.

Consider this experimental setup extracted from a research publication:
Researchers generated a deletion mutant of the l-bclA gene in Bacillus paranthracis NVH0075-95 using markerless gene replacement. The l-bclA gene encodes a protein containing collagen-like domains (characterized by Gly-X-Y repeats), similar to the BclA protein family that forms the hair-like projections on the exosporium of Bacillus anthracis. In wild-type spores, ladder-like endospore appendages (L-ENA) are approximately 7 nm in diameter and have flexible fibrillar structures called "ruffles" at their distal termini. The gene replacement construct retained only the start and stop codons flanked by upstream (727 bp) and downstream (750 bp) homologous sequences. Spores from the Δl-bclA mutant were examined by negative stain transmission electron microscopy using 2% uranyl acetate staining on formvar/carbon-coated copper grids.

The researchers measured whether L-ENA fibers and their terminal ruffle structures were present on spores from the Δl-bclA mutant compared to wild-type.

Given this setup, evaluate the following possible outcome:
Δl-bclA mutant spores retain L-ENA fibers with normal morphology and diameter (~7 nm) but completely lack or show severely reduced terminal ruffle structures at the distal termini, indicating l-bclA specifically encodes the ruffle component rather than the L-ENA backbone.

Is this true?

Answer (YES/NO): YES